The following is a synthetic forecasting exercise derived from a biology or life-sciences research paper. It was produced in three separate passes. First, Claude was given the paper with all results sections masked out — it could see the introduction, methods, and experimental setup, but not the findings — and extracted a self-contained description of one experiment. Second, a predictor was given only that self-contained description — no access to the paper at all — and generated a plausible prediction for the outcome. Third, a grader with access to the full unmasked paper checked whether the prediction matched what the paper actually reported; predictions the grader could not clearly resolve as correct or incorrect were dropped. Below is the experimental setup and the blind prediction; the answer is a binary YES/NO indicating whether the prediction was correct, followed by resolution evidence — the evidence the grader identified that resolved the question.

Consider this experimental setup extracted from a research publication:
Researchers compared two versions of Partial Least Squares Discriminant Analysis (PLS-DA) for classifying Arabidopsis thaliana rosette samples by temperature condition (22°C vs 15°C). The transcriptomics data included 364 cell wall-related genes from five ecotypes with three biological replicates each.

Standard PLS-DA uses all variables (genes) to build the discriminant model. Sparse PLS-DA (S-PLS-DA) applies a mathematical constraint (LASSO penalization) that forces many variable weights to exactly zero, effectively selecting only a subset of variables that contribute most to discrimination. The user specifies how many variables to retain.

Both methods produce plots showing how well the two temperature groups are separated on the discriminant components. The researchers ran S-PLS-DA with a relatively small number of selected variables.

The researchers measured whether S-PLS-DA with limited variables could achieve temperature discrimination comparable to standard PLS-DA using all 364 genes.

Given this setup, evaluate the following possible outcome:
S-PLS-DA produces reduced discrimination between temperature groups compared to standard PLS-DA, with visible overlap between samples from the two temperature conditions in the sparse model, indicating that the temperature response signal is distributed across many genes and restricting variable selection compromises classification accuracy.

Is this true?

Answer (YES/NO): NO